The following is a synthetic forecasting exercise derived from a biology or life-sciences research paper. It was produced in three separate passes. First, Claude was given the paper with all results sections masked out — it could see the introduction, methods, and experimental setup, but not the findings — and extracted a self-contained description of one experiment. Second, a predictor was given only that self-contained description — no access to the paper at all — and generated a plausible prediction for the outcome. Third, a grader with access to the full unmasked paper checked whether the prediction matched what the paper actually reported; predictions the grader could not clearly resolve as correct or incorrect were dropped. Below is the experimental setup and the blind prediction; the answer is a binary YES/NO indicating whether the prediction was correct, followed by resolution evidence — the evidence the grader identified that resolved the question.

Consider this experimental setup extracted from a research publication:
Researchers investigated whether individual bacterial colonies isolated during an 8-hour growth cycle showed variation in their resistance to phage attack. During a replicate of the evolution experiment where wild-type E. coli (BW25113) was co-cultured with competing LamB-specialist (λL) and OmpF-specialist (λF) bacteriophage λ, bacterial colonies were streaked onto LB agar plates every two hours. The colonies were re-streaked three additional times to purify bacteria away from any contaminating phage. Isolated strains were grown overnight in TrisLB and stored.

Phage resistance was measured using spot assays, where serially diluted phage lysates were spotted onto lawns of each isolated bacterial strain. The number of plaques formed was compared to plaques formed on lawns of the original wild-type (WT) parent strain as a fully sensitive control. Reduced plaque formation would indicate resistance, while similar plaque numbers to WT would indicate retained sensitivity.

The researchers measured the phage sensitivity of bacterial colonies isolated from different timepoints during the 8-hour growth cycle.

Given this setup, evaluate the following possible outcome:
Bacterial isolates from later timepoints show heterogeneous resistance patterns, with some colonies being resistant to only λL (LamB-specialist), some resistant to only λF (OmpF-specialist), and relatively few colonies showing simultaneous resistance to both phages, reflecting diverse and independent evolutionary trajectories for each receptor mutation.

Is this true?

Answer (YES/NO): NO